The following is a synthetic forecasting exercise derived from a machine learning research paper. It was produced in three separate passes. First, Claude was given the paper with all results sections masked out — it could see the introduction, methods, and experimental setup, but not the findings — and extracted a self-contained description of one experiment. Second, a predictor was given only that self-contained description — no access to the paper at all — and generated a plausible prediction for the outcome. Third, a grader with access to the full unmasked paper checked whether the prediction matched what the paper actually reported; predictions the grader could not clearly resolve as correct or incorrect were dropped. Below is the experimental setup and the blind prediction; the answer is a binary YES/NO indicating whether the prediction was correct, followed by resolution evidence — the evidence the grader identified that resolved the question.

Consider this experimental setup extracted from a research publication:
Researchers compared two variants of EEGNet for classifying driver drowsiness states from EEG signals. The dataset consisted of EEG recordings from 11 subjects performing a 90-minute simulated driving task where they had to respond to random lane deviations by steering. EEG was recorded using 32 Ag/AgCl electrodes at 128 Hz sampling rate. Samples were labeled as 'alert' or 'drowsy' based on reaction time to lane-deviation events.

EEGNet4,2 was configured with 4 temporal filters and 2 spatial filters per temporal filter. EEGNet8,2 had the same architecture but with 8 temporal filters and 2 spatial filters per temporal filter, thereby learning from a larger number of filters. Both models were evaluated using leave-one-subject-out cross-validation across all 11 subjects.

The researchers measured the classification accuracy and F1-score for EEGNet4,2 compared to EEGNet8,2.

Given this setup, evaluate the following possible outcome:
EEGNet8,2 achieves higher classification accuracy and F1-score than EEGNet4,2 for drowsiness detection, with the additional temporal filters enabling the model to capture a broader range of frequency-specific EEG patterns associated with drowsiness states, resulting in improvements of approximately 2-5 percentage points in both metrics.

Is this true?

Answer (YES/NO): NO